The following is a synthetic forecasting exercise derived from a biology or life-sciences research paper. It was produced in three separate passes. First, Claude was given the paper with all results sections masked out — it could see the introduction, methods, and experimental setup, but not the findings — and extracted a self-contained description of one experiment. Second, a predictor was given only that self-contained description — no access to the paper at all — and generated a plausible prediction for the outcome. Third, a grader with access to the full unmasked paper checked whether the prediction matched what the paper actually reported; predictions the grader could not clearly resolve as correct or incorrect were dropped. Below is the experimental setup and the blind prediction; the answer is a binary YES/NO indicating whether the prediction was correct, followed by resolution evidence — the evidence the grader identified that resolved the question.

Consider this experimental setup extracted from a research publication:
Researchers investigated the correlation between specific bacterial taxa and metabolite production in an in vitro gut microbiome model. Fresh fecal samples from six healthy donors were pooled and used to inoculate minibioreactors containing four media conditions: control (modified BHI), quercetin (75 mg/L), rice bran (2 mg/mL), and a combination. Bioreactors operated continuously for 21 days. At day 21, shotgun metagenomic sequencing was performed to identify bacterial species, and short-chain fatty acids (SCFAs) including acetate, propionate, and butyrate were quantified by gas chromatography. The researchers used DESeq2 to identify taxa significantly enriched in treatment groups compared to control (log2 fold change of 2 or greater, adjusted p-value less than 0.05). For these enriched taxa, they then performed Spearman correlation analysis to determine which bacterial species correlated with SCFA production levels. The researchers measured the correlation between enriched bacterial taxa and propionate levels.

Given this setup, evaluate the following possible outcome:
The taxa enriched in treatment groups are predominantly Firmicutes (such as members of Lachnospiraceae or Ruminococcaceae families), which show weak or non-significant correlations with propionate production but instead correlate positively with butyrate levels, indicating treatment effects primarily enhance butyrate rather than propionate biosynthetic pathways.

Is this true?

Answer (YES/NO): NO